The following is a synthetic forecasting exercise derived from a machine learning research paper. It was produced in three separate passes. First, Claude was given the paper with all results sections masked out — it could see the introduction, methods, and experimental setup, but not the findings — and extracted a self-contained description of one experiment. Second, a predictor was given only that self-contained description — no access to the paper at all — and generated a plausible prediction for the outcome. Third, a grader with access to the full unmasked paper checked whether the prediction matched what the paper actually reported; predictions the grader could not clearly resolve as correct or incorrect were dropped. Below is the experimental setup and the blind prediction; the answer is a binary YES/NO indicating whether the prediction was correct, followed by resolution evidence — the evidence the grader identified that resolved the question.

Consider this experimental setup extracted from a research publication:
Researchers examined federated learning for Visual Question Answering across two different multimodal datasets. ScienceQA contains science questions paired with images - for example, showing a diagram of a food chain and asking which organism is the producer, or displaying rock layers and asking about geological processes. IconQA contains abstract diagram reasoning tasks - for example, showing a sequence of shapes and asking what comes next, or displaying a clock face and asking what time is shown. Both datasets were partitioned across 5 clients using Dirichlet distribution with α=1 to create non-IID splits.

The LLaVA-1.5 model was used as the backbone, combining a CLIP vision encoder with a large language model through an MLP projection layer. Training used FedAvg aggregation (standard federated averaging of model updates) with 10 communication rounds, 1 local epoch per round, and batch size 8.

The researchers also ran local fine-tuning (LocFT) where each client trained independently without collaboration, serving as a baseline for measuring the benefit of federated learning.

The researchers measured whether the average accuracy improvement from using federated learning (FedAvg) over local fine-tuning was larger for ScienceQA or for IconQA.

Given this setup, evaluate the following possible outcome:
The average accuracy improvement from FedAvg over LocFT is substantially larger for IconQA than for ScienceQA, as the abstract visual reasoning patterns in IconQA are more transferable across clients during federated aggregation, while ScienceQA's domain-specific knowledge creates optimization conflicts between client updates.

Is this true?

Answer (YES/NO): NO